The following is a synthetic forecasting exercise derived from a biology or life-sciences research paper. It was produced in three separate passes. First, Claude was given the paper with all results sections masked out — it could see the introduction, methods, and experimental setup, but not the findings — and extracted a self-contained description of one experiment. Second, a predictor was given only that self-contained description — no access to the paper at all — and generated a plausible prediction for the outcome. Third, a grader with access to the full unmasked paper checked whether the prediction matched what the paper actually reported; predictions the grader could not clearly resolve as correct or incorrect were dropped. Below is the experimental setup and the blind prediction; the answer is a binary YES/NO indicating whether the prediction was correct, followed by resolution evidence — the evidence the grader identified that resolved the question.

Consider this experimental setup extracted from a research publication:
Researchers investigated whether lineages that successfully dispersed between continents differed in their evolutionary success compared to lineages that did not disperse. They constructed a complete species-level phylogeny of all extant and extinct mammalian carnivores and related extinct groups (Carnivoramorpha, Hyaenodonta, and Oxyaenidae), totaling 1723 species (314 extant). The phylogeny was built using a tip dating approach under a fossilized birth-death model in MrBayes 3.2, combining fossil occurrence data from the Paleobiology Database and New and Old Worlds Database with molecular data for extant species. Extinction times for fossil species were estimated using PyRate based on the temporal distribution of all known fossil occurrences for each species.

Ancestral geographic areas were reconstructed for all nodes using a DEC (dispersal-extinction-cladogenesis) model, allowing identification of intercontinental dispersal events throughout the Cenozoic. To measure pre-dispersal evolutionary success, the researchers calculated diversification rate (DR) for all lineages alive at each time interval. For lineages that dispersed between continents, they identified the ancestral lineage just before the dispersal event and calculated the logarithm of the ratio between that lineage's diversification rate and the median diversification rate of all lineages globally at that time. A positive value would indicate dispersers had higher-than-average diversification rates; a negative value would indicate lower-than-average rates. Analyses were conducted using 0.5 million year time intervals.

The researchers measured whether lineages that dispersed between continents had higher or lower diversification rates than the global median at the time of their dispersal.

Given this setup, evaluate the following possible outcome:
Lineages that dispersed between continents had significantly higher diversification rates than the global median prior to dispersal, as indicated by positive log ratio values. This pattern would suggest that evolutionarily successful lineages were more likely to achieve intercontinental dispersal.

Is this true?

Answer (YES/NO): YES